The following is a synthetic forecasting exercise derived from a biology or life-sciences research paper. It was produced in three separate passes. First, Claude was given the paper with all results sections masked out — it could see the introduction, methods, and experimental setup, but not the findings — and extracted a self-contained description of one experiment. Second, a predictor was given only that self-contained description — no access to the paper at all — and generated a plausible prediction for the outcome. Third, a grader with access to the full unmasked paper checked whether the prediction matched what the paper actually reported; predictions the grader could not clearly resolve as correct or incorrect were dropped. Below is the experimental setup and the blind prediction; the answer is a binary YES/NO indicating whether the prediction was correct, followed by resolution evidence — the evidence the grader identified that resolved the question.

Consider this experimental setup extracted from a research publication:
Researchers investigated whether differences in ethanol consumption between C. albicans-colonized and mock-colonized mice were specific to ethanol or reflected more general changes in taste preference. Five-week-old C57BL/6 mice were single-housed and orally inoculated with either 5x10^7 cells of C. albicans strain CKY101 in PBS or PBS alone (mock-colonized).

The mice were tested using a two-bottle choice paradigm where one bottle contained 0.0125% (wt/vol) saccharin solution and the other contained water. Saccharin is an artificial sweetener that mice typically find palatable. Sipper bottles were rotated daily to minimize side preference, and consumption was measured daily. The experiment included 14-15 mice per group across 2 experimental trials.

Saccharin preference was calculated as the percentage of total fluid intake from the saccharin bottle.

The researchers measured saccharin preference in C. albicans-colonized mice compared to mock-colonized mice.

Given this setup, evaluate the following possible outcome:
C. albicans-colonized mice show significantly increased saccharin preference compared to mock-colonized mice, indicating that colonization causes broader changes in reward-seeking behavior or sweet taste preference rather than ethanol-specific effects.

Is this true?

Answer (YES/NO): NO